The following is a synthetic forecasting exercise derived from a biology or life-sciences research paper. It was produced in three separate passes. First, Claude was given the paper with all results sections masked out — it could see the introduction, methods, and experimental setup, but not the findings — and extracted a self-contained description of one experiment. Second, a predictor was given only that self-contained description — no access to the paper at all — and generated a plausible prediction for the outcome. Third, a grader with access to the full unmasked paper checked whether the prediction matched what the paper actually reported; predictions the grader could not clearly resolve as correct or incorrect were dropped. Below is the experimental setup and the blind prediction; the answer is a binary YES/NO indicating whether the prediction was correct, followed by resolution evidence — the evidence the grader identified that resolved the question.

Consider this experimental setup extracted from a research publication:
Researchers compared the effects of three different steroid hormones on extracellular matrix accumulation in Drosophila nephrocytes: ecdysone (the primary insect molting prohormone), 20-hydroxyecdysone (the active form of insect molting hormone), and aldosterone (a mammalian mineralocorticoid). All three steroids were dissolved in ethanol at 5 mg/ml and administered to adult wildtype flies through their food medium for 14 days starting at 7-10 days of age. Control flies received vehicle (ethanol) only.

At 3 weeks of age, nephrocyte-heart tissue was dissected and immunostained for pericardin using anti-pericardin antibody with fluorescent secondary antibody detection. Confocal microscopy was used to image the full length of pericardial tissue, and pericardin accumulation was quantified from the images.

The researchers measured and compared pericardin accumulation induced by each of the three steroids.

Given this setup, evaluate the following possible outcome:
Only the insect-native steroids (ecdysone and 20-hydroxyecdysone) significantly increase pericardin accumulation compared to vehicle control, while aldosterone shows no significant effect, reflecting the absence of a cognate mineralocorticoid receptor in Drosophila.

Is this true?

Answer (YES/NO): NO